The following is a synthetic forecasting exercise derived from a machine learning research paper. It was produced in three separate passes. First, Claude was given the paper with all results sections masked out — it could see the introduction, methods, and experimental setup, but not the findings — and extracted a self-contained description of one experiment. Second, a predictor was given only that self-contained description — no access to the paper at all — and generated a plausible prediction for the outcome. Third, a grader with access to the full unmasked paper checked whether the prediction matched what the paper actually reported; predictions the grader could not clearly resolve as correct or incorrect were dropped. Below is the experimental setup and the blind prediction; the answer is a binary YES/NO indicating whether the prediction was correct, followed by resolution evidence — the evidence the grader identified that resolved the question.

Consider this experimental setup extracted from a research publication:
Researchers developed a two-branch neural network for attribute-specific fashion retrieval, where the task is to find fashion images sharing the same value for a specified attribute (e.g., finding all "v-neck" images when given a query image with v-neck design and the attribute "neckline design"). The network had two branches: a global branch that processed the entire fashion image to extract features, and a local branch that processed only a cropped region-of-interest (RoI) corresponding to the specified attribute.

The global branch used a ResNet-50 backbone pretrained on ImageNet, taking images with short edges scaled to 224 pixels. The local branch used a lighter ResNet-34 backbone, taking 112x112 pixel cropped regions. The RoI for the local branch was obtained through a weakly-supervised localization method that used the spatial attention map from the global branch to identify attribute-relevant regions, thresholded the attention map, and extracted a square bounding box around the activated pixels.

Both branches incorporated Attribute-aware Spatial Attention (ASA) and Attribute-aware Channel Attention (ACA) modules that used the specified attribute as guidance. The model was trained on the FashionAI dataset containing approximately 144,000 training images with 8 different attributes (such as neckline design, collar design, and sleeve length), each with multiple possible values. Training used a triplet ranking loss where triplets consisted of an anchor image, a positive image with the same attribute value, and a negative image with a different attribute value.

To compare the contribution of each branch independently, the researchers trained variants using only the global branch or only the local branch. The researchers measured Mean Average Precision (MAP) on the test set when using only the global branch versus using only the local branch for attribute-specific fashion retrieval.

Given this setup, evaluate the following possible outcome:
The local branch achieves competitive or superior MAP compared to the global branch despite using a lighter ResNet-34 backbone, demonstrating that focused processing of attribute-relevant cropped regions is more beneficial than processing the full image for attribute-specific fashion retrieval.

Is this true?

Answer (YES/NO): NO